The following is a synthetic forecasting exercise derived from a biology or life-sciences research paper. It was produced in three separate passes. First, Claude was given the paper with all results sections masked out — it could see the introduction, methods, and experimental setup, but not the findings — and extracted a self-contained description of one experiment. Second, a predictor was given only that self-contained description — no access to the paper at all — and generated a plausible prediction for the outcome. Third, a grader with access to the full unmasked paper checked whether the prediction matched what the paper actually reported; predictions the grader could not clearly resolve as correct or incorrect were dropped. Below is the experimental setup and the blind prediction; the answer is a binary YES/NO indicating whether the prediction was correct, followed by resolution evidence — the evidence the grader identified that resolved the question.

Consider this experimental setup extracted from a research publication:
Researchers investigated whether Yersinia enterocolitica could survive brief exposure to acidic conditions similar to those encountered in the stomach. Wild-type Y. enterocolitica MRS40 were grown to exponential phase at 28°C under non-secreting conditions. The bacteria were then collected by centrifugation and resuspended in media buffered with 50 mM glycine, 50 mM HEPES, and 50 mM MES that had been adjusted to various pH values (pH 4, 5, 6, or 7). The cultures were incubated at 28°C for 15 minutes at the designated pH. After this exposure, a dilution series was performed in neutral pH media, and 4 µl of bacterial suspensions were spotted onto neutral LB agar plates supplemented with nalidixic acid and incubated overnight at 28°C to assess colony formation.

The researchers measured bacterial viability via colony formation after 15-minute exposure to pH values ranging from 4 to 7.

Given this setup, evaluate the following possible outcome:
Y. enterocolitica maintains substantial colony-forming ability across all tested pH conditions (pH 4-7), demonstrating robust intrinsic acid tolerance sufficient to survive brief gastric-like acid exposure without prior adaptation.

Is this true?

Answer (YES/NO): YES